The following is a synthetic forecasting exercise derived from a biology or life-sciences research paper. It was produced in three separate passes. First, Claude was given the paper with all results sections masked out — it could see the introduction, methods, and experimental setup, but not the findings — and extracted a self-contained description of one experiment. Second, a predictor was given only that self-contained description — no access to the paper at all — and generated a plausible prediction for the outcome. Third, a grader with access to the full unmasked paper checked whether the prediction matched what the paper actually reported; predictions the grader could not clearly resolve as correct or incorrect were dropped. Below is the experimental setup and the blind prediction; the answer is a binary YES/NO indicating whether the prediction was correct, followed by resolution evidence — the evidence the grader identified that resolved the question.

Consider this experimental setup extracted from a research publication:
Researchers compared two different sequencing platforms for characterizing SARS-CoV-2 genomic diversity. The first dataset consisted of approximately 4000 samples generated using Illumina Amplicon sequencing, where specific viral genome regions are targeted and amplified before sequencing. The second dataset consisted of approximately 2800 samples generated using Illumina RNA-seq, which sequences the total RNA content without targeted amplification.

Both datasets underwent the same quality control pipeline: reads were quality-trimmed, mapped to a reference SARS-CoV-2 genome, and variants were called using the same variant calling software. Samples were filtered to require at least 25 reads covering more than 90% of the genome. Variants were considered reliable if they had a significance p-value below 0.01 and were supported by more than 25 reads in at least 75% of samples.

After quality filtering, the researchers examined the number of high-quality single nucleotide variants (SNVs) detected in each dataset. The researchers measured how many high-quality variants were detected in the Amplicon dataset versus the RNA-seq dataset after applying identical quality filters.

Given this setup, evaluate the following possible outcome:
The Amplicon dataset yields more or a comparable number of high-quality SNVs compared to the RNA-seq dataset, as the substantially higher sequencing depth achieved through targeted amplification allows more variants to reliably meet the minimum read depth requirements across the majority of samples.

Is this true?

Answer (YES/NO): YES